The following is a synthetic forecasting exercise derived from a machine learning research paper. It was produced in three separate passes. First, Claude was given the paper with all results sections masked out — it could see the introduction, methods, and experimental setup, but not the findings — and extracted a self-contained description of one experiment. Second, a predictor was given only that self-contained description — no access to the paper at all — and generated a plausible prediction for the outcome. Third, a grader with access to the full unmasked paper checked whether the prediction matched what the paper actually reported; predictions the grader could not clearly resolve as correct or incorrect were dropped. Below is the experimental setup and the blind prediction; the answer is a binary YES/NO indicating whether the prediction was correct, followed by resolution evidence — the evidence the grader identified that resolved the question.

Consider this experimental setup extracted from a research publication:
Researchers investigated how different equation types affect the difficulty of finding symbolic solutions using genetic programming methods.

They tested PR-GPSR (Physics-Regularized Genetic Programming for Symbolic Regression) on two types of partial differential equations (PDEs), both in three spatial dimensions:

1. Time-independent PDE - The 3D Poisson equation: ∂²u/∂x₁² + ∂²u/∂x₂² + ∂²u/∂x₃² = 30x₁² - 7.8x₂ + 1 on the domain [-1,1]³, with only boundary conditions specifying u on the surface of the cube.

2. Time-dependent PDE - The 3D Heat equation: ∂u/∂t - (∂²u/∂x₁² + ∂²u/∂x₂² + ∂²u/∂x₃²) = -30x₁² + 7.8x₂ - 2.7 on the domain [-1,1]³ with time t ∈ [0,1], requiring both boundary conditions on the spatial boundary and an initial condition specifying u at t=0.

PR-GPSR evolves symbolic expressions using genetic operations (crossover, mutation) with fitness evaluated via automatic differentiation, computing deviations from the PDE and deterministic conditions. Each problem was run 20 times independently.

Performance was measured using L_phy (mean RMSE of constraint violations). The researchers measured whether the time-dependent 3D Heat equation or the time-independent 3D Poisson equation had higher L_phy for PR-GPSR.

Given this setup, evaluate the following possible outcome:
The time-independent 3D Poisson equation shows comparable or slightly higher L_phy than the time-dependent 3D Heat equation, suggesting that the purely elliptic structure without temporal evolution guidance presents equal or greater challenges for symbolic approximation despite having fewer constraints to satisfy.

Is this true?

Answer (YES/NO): NO